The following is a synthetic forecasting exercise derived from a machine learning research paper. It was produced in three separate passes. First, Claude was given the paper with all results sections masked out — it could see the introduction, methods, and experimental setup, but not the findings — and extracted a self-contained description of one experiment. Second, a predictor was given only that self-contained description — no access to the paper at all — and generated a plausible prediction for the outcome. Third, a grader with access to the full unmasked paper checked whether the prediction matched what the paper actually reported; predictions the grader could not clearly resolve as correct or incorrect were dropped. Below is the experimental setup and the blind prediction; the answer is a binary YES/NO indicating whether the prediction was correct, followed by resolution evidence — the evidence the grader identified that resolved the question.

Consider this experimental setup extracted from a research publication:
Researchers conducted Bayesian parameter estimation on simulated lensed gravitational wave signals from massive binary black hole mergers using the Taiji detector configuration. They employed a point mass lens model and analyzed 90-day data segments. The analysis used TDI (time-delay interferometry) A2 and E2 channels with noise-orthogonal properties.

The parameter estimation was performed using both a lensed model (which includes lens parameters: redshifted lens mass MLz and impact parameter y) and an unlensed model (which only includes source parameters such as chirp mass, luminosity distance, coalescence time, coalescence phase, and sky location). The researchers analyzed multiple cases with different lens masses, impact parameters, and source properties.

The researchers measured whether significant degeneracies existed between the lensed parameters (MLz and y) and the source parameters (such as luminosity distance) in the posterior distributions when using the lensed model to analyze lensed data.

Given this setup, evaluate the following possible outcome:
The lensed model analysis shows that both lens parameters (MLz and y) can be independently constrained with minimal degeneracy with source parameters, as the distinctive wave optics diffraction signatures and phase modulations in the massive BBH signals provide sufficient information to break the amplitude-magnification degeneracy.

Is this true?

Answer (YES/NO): NO